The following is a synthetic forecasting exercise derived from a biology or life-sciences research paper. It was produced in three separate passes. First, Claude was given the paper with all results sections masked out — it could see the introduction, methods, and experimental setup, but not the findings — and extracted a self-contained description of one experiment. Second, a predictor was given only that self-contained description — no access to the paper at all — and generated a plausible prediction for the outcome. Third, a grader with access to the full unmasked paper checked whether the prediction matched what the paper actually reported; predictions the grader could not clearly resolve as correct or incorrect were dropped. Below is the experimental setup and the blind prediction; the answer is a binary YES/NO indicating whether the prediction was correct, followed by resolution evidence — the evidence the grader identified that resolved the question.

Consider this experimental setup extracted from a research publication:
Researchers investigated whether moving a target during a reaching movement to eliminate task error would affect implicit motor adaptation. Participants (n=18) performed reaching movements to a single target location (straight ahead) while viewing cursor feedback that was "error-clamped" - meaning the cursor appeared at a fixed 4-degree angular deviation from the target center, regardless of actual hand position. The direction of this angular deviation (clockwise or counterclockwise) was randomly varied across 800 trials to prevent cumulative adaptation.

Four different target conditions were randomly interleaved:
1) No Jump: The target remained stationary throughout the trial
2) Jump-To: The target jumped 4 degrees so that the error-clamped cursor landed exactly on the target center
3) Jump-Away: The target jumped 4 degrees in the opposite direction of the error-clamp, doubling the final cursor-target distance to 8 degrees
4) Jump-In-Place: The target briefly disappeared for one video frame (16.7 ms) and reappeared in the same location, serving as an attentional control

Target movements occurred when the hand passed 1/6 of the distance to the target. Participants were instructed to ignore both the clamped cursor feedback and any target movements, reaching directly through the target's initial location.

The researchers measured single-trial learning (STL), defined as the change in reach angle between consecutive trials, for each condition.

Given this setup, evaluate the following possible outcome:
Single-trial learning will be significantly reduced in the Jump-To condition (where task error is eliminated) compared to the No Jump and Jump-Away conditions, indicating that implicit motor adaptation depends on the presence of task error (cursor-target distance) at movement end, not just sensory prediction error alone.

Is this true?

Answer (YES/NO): YES